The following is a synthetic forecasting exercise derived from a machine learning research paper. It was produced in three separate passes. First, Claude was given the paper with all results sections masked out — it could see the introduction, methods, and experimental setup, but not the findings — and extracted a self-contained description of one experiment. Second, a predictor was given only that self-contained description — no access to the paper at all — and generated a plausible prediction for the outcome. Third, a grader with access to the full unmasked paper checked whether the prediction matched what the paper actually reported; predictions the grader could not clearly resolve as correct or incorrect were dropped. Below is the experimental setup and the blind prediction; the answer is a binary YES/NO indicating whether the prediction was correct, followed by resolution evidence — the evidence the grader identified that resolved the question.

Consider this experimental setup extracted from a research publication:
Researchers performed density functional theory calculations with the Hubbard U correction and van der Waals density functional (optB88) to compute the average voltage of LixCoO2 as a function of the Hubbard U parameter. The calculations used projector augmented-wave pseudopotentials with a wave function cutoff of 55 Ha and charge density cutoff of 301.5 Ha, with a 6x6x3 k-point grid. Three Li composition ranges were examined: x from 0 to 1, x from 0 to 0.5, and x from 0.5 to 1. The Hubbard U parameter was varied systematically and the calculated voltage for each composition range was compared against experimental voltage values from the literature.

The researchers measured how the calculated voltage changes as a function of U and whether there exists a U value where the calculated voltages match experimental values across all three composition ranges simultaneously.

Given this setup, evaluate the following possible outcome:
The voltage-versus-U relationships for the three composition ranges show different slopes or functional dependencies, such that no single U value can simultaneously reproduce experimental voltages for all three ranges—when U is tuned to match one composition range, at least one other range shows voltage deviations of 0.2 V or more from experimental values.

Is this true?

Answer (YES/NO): NO